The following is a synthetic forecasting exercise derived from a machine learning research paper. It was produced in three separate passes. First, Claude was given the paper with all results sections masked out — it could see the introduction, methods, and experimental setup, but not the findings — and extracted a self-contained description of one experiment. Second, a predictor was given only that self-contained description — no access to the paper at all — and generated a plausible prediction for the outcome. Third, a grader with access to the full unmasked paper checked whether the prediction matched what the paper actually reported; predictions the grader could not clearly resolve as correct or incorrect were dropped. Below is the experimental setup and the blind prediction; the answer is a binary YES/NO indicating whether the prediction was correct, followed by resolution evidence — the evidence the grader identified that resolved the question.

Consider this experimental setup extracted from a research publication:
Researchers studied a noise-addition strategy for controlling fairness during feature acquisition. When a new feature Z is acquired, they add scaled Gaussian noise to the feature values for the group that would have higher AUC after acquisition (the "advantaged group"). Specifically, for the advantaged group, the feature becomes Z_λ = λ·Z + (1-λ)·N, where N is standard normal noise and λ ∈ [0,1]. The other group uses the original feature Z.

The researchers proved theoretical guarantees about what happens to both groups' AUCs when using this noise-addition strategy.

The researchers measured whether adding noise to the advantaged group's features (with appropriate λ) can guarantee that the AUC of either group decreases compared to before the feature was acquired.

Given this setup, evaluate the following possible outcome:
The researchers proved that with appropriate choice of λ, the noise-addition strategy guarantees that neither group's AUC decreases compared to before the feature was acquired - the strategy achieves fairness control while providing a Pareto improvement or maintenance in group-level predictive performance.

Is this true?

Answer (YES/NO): YES